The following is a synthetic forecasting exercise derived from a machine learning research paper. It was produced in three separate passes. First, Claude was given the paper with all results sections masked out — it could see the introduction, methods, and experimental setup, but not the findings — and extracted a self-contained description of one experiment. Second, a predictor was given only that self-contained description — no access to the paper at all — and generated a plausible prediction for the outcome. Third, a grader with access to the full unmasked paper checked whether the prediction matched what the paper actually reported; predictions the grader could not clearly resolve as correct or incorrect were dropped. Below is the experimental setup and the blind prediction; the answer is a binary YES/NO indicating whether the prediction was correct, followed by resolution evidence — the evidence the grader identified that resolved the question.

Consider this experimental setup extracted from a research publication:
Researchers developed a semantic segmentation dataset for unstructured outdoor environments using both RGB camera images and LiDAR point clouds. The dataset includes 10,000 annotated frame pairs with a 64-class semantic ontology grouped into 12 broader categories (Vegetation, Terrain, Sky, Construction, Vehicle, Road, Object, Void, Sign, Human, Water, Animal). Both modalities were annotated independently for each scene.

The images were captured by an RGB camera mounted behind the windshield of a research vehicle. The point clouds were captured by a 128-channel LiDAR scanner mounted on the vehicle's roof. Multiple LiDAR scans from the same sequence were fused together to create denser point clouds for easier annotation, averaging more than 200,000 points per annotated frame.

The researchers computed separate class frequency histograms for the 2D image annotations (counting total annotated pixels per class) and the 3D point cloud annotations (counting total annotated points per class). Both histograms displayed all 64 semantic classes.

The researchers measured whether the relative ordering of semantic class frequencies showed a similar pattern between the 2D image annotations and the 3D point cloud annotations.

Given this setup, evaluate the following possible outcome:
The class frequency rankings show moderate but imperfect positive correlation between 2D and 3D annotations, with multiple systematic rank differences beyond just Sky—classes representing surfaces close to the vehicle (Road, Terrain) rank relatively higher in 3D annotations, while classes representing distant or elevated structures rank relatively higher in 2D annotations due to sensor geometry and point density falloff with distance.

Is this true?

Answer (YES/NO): NO